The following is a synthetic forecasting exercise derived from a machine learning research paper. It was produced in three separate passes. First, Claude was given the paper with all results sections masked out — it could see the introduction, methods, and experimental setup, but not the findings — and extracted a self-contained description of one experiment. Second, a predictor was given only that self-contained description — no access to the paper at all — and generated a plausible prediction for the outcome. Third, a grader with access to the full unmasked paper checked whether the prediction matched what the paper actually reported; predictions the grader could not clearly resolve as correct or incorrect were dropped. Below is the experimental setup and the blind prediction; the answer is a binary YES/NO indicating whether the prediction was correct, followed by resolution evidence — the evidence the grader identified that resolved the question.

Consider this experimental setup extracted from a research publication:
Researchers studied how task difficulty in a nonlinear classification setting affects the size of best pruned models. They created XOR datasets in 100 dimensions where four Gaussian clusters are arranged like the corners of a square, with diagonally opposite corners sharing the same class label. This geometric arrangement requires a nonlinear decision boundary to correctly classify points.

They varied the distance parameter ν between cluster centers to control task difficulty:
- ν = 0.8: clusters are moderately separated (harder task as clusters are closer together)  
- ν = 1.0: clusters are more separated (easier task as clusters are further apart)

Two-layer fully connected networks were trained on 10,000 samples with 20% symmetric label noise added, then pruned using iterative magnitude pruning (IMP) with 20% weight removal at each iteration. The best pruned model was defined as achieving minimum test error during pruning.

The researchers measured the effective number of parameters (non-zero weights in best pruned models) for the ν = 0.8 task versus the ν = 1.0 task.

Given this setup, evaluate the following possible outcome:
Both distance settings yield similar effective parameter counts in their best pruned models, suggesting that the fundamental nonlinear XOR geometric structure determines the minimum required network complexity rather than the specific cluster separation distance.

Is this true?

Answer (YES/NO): NO